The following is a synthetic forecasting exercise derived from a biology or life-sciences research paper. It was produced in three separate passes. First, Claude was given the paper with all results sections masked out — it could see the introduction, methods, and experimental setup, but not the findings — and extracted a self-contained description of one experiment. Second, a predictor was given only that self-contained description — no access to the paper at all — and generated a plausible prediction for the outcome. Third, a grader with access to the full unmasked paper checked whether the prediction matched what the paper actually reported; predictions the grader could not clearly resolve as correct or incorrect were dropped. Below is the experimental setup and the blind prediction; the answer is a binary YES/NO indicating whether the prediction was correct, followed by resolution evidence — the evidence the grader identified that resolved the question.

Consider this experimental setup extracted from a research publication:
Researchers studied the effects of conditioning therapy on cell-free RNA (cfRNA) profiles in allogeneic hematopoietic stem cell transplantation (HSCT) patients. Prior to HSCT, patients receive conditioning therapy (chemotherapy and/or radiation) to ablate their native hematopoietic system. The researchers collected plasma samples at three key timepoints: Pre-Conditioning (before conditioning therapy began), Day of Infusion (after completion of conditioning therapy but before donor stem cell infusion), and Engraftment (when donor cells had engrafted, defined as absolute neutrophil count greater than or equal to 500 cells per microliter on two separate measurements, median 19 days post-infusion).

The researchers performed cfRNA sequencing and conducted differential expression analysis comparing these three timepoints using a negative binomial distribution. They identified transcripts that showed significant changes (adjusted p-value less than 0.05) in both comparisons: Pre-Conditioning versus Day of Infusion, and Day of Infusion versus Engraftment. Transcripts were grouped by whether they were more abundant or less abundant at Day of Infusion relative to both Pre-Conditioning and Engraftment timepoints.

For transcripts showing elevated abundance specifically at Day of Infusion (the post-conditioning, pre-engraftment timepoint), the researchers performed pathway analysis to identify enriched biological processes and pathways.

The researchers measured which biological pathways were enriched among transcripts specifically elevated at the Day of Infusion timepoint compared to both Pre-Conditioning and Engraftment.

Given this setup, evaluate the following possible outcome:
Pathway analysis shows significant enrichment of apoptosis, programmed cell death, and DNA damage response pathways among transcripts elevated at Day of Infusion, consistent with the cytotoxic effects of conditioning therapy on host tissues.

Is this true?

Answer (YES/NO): NO